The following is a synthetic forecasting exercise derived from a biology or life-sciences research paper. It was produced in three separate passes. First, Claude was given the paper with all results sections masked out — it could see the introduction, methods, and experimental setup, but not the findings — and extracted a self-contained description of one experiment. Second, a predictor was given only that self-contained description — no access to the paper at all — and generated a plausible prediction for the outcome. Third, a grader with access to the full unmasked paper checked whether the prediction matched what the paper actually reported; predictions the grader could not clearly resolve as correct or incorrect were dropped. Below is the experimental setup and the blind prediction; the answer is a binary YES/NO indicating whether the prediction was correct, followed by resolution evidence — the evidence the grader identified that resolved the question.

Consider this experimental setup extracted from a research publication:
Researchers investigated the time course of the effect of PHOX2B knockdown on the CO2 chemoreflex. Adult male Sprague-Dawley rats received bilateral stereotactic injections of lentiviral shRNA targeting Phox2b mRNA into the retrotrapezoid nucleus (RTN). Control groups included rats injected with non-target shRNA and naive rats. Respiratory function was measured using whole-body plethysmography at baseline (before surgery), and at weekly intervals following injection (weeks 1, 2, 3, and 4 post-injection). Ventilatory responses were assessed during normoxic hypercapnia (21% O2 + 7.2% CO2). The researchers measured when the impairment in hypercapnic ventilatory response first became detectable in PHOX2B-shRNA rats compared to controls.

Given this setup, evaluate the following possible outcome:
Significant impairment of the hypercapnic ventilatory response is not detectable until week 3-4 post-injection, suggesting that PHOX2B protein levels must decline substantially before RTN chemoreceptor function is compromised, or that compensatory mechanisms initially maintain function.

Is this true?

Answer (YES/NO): YES